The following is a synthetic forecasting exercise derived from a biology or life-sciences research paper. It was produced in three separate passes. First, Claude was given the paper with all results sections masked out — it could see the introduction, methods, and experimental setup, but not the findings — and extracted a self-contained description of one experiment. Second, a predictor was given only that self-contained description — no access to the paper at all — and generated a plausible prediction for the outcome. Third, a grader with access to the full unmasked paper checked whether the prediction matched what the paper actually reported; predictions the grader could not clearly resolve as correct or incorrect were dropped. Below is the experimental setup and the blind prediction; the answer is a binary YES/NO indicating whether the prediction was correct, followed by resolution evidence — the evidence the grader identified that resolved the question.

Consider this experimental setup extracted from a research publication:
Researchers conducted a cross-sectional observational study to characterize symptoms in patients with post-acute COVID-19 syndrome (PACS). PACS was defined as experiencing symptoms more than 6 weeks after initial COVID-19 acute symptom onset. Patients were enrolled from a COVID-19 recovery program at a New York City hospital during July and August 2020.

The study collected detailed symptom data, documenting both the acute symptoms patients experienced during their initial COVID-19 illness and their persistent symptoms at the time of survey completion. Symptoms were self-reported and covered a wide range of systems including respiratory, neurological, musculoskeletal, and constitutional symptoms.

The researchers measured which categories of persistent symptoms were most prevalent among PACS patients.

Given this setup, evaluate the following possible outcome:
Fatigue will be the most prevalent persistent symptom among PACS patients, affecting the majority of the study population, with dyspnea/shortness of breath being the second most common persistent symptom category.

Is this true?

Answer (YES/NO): NO